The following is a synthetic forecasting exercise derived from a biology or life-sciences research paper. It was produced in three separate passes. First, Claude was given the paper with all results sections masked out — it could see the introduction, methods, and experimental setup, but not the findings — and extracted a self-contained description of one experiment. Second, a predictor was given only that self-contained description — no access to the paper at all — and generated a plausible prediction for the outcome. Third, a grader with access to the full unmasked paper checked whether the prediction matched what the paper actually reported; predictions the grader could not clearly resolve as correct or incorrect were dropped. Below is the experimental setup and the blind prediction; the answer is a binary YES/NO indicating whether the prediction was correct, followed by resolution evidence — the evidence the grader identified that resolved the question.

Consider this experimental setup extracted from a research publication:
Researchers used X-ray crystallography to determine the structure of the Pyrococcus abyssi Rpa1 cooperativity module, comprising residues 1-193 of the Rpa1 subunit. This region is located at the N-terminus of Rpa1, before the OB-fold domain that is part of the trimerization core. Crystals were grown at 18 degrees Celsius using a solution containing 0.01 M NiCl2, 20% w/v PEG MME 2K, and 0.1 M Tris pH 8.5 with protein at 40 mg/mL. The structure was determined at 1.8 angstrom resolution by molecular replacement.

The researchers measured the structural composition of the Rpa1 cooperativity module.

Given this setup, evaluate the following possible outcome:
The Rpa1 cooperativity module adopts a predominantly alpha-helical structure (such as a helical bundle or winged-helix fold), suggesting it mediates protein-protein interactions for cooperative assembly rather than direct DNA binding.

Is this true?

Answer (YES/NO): NO